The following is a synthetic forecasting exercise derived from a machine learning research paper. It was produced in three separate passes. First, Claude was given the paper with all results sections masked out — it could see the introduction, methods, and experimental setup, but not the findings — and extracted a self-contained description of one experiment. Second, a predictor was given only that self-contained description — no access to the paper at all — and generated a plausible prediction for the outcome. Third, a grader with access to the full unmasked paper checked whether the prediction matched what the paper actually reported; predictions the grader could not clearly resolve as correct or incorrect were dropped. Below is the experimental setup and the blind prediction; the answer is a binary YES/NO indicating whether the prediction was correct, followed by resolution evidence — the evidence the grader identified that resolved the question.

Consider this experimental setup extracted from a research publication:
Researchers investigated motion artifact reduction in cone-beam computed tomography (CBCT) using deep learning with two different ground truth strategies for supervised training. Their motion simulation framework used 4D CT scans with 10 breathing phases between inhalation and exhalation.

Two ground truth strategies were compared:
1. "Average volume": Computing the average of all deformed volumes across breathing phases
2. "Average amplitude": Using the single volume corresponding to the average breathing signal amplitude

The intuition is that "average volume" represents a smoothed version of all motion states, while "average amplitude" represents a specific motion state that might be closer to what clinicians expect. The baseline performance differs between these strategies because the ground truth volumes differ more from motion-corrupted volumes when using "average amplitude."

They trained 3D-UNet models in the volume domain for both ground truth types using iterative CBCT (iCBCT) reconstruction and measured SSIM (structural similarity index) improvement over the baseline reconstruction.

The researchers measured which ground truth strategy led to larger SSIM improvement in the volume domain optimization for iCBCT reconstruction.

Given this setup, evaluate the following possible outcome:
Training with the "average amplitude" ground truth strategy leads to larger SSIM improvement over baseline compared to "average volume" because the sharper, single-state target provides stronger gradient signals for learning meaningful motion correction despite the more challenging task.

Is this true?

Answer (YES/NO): YES